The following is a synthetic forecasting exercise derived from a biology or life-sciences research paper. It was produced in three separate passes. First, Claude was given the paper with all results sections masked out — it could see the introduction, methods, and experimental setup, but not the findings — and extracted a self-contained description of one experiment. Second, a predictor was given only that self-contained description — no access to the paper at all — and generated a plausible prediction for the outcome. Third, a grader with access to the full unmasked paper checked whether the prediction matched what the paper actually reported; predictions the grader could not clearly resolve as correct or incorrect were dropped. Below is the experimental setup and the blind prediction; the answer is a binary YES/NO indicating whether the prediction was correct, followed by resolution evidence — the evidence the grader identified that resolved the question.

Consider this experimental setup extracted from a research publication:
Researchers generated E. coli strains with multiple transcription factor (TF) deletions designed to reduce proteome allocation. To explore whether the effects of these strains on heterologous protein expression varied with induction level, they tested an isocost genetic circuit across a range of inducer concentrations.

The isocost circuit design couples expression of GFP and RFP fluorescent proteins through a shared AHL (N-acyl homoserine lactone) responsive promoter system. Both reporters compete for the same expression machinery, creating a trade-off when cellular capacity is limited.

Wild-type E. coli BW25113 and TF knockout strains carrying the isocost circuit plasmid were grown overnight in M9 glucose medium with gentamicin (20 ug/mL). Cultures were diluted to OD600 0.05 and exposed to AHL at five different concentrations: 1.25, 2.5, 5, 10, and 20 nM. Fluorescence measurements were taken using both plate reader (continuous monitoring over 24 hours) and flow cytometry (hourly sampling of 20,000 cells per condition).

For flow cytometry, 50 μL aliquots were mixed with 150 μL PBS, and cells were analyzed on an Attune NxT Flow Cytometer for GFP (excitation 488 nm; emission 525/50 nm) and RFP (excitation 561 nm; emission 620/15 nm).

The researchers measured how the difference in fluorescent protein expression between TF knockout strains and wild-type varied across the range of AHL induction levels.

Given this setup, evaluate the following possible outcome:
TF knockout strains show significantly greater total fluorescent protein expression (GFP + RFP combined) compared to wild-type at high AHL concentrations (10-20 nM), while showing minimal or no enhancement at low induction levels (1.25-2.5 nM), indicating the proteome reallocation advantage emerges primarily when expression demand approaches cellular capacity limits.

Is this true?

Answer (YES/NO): NO